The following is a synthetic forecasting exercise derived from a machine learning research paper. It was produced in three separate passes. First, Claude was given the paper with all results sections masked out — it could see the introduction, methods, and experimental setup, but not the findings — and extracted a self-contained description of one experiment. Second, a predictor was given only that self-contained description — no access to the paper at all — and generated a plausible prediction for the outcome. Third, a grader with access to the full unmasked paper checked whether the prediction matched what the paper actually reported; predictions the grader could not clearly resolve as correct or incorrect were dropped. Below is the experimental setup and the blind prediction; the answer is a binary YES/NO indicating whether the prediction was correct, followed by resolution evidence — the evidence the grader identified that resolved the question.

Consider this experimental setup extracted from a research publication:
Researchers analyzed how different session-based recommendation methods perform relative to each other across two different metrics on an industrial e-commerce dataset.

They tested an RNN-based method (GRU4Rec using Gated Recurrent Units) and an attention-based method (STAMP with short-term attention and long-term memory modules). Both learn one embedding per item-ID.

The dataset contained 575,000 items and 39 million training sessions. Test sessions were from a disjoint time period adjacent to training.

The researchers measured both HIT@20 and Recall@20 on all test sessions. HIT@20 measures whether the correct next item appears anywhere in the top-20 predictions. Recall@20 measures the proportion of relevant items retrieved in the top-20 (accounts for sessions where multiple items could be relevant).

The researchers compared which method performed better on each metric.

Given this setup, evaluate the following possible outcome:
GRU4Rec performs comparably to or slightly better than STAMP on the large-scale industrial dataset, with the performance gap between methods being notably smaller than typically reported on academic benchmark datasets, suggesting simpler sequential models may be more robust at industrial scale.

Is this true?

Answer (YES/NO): NO